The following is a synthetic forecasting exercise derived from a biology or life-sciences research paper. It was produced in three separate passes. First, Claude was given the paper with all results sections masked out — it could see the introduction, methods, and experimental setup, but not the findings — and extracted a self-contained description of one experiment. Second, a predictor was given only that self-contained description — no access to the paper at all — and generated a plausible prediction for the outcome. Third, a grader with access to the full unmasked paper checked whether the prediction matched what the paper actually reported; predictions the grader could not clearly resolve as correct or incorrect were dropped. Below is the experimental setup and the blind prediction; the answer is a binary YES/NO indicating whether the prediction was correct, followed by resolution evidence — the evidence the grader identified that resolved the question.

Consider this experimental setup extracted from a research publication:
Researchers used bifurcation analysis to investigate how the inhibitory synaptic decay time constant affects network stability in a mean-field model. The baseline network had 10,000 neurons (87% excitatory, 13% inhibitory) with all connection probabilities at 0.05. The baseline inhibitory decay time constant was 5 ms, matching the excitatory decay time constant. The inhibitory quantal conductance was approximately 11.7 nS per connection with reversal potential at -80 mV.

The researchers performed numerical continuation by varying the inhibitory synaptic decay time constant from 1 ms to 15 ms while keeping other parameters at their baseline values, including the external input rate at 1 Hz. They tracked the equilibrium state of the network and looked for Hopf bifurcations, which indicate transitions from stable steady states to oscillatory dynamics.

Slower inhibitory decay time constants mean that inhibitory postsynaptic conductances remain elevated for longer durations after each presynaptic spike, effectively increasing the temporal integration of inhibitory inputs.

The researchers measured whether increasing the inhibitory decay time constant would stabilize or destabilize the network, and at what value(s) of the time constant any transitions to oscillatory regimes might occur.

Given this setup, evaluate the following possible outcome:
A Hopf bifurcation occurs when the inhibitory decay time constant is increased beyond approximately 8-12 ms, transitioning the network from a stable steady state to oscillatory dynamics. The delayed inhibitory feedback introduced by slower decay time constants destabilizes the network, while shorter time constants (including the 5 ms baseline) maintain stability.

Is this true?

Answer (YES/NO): NO